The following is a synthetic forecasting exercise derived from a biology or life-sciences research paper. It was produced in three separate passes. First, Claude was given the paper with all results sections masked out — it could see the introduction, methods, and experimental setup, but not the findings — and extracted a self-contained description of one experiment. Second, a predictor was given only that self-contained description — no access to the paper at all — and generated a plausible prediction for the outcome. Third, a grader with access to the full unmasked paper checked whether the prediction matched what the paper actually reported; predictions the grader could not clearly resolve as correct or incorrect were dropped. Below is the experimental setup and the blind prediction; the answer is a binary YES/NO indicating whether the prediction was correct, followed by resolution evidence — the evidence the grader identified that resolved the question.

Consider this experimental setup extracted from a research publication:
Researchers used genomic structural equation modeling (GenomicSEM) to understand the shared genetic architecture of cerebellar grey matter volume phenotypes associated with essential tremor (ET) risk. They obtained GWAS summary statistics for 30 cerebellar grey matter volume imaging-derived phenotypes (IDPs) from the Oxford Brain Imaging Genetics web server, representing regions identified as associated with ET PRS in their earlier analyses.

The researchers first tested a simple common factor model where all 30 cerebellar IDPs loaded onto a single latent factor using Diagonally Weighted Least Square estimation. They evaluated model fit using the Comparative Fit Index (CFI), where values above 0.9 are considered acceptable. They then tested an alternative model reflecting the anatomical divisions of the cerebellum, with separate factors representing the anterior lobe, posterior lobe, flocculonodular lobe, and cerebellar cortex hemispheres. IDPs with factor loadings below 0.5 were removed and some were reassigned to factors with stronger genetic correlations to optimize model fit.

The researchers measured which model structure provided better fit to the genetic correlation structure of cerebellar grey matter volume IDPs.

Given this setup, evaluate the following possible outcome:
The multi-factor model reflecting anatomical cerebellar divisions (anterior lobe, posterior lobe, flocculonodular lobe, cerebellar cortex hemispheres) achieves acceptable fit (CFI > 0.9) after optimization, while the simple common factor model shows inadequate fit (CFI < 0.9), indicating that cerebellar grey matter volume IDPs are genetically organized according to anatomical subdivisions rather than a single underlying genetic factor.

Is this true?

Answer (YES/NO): YES